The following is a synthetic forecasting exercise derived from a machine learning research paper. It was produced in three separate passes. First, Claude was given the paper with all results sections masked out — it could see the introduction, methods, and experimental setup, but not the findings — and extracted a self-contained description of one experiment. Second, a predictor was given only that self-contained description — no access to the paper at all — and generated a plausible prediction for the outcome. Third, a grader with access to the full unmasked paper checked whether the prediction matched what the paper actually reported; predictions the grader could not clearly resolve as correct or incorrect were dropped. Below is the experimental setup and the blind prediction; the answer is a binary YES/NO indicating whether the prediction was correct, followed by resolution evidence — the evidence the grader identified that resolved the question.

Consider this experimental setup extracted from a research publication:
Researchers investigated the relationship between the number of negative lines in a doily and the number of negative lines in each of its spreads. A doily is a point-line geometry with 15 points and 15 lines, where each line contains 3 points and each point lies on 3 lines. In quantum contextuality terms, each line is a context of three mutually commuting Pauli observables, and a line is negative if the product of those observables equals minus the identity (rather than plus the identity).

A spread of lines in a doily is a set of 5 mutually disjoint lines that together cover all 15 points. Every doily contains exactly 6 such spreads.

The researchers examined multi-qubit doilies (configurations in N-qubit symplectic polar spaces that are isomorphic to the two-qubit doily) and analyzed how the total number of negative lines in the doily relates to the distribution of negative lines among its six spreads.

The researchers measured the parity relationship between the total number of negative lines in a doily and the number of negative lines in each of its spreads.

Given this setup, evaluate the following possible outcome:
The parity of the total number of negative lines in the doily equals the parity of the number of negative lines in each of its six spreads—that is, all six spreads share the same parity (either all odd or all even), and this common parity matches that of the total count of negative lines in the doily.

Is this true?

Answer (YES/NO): NO